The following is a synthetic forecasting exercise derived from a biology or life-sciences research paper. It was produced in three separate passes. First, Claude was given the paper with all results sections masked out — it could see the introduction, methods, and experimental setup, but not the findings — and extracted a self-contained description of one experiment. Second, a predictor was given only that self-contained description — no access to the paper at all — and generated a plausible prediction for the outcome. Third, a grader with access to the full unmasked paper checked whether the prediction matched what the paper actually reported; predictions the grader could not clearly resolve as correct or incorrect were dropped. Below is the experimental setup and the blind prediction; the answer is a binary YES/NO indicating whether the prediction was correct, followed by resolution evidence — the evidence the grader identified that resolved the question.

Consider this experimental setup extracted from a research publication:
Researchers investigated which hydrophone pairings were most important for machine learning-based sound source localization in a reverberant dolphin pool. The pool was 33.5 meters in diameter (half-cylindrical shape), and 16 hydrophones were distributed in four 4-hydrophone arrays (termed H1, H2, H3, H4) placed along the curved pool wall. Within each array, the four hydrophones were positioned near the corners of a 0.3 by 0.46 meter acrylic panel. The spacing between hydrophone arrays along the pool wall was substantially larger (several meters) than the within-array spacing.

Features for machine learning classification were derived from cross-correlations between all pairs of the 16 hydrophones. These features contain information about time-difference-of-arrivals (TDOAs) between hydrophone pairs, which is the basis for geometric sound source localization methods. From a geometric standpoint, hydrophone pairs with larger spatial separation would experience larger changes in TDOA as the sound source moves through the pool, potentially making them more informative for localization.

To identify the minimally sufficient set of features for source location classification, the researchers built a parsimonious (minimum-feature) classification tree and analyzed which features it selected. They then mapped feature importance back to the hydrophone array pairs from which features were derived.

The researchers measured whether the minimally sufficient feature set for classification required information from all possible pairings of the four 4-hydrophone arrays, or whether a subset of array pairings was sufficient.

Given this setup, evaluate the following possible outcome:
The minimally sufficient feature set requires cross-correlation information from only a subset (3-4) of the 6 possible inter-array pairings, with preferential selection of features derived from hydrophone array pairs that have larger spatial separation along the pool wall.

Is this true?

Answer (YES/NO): NO